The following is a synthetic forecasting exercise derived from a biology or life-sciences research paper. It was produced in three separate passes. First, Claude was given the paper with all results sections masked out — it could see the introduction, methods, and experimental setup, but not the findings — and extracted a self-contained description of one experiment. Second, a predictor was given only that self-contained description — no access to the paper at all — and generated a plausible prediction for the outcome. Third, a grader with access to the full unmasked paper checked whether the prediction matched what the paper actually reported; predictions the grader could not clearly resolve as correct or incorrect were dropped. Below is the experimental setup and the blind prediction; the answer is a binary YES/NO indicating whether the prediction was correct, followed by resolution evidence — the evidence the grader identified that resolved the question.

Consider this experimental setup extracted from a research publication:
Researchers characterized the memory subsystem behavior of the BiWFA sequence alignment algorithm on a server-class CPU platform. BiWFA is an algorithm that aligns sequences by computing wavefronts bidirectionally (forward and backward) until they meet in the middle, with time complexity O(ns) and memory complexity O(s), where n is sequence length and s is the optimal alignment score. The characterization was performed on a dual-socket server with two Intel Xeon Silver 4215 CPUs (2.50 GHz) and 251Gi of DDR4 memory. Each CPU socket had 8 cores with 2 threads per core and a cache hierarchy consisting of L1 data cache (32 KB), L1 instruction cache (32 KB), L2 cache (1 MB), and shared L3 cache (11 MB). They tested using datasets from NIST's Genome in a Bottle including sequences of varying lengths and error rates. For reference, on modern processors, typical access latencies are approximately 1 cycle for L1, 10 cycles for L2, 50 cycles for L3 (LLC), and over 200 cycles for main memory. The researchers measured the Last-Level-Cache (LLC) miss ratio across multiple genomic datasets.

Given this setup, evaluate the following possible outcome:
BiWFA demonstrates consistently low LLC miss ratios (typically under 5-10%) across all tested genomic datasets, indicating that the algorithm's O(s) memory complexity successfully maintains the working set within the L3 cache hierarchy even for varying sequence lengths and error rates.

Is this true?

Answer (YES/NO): NO